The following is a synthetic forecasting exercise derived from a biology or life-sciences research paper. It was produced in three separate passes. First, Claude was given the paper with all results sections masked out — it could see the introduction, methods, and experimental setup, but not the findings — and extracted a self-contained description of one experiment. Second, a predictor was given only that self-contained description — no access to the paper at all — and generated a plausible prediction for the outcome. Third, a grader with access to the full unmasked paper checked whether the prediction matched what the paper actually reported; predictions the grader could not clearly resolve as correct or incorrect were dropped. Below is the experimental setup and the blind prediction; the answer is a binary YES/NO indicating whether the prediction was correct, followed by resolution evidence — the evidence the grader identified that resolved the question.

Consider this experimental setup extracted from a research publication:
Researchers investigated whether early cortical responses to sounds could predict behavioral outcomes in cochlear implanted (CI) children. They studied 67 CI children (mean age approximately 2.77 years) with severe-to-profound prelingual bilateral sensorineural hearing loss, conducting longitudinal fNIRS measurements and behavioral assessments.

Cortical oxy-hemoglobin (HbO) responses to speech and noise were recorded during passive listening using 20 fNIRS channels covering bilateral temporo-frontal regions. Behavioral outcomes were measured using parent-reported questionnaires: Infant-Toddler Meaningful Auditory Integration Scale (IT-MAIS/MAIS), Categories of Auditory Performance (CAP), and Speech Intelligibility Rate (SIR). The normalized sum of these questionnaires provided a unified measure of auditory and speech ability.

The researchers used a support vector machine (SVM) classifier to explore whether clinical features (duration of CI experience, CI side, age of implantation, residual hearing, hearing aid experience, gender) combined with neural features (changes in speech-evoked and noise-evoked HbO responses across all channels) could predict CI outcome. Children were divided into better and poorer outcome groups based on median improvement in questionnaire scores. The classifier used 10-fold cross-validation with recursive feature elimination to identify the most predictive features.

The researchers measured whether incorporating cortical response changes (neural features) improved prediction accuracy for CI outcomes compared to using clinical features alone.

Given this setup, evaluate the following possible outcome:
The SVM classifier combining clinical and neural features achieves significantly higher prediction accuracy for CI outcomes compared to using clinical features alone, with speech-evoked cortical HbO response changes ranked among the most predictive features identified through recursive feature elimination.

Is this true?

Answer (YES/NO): YES